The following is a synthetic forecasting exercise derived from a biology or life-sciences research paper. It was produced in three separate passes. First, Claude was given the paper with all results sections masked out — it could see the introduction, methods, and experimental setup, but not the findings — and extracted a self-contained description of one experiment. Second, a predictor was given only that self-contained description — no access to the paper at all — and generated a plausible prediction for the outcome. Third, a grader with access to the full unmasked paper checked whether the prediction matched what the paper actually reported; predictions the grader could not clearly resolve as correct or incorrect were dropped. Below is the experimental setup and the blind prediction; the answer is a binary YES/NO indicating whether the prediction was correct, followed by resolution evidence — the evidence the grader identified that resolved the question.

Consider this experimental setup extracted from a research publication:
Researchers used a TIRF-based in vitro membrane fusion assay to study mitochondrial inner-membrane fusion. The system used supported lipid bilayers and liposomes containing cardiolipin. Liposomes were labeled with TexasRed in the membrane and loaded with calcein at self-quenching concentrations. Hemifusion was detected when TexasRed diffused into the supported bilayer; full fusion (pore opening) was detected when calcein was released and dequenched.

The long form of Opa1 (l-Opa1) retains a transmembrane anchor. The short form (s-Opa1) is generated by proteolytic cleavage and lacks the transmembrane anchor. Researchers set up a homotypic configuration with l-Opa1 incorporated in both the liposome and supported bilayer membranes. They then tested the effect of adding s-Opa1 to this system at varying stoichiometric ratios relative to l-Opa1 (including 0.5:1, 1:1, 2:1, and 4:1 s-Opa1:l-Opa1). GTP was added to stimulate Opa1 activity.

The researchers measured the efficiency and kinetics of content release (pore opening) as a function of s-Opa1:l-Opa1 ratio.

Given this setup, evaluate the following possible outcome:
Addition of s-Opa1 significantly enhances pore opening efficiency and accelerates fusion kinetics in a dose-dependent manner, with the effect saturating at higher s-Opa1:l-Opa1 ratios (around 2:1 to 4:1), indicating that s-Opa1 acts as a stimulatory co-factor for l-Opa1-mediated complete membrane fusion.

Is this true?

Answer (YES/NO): NO